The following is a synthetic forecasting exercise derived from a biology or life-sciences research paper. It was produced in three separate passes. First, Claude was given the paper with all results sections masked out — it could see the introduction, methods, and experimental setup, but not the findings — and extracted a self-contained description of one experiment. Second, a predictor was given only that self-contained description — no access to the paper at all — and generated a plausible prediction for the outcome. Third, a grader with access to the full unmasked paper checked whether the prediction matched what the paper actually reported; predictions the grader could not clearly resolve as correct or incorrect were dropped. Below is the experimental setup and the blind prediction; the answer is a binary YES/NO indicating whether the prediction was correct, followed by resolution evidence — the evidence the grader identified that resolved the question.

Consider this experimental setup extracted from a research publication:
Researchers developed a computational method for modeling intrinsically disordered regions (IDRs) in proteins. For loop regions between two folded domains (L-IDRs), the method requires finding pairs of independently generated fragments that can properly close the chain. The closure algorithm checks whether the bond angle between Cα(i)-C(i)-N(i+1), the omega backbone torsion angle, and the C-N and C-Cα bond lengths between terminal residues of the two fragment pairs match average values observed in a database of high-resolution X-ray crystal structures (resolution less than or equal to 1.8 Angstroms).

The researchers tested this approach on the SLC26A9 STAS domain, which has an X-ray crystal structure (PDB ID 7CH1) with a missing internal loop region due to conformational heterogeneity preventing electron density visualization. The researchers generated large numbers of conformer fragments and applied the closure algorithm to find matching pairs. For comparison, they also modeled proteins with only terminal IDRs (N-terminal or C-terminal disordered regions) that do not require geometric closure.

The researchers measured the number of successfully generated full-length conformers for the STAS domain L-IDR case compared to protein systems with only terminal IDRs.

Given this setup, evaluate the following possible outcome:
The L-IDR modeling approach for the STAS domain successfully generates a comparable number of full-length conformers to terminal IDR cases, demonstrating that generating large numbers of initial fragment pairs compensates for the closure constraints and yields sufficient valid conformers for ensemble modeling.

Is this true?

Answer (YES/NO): NO